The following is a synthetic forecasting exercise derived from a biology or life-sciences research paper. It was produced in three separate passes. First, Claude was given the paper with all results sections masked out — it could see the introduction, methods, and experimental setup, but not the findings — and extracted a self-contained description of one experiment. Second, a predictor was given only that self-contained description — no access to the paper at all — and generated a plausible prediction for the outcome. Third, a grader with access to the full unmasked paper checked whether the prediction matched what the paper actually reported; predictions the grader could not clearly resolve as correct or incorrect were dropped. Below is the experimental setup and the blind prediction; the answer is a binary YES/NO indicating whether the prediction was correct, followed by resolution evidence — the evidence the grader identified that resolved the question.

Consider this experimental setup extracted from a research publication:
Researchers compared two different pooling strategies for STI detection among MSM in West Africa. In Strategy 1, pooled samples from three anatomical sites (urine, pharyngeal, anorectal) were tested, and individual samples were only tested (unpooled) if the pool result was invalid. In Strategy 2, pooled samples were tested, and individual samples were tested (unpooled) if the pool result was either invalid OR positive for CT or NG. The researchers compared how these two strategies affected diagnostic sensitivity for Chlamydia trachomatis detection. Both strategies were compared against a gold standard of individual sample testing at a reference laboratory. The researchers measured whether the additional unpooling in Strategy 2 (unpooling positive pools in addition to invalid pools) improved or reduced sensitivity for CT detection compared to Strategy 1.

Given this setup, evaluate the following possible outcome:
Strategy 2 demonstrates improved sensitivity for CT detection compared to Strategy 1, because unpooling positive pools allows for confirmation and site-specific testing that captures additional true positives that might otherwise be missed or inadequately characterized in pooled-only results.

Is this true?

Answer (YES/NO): NO